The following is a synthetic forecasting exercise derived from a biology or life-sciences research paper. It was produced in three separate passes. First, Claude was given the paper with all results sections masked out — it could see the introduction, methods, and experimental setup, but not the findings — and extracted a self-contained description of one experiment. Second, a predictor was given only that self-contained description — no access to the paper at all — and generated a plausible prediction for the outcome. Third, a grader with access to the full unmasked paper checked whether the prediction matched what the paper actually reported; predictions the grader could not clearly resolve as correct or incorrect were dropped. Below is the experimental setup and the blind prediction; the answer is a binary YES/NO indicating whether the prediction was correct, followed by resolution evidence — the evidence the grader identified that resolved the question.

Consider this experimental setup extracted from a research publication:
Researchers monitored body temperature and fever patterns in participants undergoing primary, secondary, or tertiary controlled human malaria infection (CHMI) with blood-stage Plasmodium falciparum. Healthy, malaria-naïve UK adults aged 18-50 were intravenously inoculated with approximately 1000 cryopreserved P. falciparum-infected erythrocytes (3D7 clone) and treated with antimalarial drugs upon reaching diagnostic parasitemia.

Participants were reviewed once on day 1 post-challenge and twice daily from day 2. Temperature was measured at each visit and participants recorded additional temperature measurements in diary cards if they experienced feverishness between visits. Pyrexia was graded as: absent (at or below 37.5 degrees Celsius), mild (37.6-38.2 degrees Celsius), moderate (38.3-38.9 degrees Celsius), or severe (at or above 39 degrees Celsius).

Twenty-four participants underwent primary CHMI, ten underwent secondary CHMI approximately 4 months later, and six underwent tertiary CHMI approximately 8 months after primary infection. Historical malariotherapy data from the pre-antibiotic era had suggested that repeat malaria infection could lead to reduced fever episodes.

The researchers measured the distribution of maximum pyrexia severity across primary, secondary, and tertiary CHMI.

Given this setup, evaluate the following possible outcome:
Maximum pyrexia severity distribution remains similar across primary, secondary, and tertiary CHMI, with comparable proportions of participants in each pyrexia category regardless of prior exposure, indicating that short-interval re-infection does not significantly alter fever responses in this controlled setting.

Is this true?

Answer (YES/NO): NO